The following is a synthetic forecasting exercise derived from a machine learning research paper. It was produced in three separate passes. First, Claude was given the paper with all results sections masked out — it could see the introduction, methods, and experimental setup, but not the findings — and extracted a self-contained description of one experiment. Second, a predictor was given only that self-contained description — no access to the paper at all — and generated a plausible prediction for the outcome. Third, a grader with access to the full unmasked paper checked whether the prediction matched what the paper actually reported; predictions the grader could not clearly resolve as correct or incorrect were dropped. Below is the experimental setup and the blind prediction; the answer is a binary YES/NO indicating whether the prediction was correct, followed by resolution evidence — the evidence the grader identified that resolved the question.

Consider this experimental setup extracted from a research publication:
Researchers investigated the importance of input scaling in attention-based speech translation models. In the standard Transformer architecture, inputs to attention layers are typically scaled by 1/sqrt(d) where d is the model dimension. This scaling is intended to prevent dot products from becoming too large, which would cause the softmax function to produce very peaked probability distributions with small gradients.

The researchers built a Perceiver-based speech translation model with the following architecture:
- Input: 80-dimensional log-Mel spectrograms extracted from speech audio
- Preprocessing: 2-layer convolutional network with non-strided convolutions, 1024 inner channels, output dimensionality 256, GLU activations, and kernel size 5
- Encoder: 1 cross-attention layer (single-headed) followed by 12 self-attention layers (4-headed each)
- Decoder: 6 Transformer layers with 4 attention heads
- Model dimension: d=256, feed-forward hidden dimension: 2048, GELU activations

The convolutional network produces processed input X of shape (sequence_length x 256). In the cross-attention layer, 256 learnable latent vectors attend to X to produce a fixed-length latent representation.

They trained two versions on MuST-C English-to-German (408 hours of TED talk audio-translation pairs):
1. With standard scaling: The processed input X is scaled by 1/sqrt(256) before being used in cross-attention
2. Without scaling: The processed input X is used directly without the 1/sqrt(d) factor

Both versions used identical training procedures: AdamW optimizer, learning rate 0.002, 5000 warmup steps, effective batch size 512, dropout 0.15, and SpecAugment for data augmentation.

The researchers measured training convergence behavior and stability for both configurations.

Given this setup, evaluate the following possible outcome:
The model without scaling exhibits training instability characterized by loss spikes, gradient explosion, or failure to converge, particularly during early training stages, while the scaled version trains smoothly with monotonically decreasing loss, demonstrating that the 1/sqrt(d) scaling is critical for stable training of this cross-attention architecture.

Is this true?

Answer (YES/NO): NO